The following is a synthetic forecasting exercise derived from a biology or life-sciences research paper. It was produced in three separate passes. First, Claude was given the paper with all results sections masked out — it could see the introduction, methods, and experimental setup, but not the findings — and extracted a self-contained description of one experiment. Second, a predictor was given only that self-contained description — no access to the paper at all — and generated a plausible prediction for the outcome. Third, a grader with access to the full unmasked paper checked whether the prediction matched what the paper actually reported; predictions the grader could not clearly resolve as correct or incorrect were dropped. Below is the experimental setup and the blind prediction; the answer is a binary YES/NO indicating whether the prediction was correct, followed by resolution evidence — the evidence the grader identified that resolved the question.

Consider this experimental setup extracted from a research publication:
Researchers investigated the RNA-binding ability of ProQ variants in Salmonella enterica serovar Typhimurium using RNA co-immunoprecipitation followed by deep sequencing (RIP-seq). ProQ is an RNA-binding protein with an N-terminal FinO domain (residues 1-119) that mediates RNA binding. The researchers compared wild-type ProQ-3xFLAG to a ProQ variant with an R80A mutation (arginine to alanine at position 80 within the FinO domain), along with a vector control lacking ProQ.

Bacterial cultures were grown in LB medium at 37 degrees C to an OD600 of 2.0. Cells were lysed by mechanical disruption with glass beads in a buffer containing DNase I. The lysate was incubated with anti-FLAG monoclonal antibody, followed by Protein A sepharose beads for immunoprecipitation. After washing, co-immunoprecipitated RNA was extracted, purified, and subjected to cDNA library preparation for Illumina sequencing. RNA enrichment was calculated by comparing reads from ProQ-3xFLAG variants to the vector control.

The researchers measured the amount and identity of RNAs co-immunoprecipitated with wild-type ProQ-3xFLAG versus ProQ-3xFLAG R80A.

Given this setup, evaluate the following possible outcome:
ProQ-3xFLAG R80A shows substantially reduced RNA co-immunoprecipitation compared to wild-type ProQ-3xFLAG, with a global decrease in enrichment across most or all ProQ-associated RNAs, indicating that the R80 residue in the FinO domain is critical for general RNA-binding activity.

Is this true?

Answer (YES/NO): YES